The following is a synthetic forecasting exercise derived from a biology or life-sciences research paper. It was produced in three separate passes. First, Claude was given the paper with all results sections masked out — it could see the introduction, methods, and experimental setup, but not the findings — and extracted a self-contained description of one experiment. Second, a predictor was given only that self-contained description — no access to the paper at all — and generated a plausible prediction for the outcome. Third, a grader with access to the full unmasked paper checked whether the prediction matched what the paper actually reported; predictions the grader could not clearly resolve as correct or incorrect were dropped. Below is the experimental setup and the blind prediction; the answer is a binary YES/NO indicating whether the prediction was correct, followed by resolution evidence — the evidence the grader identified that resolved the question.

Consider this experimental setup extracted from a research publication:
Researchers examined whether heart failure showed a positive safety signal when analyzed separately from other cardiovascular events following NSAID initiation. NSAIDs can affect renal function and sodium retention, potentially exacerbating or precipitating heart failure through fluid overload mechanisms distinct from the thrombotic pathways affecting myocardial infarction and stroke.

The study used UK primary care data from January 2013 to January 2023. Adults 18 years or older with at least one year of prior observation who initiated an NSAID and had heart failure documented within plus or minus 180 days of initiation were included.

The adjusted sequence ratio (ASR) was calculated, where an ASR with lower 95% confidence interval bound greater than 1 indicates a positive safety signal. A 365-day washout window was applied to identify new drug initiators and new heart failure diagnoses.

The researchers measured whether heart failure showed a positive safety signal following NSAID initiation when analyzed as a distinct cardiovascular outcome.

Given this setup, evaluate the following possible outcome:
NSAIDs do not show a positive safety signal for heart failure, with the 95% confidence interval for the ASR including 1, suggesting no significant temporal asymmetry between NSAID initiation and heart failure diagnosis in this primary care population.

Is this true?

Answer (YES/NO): NO